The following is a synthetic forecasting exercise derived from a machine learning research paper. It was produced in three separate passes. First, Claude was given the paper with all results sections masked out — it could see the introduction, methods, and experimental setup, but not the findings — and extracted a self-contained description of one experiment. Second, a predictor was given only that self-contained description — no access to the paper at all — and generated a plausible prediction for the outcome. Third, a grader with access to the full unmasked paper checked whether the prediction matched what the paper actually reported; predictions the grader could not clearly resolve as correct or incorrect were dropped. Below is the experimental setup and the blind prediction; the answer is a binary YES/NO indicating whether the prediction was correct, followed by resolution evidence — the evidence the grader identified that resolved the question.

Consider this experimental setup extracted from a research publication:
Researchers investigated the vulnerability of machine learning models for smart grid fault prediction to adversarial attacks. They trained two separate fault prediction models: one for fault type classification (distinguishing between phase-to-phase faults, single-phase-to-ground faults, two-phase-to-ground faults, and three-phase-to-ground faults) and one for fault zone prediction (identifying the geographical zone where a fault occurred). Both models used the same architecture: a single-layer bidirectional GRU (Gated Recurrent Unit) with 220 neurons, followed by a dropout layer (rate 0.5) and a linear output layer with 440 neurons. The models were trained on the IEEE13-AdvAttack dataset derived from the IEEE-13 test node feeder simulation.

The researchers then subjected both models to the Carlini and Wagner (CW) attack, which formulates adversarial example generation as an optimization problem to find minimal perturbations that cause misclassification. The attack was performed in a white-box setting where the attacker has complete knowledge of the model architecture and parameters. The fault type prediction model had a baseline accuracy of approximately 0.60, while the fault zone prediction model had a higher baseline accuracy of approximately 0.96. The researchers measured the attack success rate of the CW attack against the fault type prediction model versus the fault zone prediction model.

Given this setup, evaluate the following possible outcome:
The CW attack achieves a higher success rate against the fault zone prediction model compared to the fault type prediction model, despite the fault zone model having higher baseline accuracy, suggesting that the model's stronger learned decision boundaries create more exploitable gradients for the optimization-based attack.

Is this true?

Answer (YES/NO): YES